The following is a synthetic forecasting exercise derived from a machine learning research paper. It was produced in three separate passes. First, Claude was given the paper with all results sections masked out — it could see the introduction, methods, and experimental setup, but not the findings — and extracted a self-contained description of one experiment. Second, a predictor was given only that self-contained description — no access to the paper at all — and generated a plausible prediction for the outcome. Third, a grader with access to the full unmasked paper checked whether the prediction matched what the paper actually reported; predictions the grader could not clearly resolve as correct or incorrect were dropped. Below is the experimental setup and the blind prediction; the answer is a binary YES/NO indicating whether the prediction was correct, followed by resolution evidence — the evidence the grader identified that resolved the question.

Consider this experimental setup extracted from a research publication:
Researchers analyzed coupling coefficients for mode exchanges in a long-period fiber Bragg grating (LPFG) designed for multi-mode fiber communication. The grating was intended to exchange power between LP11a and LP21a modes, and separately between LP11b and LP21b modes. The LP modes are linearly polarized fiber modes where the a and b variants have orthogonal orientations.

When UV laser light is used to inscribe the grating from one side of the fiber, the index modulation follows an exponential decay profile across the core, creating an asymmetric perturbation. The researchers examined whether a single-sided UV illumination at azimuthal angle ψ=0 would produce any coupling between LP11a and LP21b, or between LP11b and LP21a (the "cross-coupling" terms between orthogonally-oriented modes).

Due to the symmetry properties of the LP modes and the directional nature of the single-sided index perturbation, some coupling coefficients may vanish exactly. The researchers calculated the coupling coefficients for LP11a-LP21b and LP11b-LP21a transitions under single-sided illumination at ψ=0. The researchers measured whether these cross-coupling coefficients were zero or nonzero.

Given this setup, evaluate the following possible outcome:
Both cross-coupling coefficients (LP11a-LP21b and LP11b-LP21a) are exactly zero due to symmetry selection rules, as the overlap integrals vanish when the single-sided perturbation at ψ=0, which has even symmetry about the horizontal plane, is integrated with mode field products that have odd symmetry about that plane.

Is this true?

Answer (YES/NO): YES